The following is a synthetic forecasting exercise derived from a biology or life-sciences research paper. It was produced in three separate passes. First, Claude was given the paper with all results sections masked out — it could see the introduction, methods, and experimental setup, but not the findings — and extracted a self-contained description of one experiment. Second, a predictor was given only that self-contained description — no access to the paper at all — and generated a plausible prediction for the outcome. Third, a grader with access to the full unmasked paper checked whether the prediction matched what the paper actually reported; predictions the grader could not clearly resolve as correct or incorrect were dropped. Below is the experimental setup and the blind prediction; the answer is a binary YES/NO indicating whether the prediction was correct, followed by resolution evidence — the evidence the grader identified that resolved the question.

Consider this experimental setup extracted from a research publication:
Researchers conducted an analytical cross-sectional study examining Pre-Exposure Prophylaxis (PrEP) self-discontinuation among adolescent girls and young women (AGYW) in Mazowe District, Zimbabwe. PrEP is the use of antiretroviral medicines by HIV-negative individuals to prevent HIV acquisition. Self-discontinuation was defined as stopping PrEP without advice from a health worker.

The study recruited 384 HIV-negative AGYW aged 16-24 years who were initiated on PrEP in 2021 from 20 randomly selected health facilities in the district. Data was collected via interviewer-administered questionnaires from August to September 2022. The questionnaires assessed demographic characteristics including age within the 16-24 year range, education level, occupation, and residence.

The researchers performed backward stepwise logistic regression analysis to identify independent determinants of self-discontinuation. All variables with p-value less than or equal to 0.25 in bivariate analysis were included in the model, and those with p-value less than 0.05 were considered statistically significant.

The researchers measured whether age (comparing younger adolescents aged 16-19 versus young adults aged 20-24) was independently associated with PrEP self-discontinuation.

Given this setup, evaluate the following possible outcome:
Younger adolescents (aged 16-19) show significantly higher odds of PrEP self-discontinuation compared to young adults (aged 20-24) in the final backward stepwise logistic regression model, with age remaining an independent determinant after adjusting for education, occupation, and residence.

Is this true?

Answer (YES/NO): NO